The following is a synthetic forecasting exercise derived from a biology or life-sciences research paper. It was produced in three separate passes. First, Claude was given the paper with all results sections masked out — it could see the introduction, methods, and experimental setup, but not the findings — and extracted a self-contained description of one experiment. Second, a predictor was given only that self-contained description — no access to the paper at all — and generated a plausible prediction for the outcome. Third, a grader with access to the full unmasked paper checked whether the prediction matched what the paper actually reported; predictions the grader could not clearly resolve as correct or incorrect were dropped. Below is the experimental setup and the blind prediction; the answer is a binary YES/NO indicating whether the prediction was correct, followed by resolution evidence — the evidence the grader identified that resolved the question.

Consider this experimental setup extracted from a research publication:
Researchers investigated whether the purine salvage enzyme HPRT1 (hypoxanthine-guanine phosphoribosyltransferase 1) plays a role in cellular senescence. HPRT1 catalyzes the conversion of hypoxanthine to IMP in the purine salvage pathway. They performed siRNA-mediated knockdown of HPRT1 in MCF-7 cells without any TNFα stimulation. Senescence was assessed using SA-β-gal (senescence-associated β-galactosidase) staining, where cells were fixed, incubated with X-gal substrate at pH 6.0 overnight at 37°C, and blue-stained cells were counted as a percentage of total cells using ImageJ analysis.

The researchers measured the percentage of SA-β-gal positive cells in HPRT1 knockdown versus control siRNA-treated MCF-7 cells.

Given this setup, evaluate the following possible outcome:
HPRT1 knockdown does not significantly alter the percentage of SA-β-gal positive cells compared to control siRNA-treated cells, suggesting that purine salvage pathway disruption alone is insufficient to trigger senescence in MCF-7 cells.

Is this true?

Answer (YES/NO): NO